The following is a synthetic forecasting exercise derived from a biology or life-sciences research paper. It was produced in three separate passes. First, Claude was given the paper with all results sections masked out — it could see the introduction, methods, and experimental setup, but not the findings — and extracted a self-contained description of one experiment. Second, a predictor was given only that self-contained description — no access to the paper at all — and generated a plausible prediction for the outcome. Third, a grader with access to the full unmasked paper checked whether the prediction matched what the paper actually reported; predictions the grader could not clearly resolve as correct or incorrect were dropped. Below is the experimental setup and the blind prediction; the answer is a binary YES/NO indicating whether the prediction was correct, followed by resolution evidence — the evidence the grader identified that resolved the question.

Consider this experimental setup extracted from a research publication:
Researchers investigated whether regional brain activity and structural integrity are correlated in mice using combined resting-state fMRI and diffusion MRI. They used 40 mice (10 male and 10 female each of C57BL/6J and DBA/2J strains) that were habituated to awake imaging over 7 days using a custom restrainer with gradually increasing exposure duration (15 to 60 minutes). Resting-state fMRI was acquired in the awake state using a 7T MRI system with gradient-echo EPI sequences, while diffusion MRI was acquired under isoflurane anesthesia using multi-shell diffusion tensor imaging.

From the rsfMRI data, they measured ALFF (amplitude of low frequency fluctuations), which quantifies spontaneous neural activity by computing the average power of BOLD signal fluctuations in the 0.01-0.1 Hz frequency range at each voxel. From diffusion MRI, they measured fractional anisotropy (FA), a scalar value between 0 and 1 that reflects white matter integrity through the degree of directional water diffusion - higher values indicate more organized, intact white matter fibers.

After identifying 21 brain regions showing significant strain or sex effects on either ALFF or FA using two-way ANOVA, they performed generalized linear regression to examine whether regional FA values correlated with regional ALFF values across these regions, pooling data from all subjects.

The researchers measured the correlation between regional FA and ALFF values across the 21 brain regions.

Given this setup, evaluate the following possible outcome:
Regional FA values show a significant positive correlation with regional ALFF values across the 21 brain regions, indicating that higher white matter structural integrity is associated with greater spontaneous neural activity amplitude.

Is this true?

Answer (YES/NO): NO